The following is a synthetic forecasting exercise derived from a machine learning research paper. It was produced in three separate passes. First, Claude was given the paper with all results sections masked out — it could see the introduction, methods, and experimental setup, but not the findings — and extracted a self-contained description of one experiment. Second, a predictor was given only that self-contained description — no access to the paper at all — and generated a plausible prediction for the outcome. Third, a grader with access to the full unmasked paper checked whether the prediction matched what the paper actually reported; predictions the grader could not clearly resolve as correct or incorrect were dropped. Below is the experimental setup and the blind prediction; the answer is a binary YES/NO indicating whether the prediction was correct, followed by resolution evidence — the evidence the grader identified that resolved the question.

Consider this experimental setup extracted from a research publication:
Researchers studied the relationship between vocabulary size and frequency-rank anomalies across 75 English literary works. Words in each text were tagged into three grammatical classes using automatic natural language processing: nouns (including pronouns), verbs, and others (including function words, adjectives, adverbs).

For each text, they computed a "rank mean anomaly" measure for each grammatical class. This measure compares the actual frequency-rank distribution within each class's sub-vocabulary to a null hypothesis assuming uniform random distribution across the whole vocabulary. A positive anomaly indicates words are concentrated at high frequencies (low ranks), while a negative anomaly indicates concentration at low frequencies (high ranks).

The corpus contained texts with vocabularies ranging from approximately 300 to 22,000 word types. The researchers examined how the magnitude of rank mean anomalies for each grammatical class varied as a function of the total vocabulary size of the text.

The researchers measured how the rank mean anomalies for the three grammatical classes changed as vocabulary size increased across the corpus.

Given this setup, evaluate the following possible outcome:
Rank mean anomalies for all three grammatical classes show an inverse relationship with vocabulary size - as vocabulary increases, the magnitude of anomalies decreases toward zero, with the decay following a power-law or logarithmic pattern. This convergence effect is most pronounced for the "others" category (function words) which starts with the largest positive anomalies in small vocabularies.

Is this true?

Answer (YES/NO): NO